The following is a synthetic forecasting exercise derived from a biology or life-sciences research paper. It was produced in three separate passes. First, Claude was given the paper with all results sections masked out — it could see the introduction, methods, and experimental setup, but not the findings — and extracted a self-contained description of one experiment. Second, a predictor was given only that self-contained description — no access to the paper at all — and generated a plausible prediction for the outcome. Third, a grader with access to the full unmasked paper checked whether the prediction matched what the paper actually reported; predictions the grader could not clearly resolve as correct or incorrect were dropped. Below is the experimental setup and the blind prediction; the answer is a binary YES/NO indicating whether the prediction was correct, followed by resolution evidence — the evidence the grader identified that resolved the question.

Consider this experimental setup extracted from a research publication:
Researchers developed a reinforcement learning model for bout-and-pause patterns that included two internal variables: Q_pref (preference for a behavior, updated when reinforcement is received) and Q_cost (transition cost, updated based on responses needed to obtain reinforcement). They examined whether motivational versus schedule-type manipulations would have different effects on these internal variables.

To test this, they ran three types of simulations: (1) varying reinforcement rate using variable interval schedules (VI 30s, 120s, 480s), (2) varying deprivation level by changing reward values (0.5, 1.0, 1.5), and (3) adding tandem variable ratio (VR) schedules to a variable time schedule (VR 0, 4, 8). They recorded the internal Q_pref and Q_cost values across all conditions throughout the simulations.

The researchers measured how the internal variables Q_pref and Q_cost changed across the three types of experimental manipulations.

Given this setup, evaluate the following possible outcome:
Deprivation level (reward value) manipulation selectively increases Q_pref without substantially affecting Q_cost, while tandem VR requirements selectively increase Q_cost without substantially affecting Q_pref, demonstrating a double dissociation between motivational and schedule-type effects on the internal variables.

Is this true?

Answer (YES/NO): NO